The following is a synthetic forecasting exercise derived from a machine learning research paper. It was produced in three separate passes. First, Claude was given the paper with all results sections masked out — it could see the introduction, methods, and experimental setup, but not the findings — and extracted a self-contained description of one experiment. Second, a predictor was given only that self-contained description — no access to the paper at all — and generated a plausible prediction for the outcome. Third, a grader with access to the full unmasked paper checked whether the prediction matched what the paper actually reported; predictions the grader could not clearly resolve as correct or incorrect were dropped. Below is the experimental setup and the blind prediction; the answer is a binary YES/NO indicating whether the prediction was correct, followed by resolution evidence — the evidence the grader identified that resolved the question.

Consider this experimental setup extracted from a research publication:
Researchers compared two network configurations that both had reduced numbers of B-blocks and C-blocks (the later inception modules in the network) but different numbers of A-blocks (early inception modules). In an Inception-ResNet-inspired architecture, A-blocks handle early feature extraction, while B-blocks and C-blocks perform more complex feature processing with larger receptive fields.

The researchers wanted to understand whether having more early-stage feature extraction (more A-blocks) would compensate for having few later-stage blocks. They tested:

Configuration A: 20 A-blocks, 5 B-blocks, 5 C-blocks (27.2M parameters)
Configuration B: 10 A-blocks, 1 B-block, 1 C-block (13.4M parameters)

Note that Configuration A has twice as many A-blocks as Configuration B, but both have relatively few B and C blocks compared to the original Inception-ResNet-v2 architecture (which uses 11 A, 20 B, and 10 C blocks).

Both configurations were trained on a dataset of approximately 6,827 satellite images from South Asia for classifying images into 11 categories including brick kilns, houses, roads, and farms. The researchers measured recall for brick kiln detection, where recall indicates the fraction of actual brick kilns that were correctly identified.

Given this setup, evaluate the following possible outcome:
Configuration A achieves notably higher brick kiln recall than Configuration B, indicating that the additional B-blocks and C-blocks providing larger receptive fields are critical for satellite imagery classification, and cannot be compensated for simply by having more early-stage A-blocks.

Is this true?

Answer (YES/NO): NO